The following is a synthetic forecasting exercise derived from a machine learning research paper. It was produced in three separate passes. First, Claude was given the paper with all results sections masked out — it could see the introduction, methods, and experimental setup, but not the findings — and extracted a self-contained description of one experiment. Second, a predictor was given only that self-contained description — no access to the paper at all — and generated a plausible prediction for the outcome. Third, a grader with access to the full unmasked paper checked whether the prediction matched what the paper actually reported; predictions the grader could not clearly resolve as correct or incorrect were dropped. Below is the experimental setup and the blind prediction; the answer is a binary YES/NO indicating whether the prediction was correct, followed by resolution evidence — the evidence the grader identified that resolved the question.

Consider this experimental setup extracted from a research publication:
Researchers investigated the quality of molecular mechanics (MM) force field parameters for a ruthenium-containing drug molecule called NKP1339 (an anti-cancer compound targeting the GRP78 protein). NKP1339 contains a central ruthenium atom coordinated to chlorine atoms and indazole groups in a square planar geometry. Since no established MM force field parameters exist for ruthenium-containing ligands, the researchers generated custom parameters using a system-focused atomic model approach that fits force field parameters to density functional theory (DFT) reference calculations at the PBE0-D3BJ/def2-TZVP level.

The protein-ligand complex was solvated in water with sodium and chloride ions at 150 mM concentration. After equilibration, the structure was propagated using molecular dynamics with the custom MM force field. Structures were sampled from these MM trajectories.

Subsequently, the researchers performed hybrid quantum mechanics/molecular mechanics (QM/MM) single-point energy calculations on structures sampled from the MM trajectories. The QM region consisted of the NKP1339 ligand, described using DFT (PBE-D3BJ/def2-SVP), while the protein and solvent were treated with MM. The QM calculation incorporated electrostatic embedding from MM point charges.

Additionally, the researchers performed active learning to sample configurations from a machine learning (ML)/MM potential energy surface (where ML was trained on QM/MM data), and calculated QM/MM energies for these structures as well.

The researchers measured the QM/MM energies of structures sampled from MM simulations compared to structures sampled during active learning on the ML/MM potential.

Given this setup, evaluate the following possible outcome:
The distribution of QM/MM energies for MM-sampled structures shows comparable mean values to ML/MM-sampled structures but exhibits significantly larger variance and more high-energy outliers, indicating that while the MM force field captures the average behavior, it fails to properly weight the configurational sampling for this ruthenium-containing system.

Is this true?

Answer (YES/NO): NO